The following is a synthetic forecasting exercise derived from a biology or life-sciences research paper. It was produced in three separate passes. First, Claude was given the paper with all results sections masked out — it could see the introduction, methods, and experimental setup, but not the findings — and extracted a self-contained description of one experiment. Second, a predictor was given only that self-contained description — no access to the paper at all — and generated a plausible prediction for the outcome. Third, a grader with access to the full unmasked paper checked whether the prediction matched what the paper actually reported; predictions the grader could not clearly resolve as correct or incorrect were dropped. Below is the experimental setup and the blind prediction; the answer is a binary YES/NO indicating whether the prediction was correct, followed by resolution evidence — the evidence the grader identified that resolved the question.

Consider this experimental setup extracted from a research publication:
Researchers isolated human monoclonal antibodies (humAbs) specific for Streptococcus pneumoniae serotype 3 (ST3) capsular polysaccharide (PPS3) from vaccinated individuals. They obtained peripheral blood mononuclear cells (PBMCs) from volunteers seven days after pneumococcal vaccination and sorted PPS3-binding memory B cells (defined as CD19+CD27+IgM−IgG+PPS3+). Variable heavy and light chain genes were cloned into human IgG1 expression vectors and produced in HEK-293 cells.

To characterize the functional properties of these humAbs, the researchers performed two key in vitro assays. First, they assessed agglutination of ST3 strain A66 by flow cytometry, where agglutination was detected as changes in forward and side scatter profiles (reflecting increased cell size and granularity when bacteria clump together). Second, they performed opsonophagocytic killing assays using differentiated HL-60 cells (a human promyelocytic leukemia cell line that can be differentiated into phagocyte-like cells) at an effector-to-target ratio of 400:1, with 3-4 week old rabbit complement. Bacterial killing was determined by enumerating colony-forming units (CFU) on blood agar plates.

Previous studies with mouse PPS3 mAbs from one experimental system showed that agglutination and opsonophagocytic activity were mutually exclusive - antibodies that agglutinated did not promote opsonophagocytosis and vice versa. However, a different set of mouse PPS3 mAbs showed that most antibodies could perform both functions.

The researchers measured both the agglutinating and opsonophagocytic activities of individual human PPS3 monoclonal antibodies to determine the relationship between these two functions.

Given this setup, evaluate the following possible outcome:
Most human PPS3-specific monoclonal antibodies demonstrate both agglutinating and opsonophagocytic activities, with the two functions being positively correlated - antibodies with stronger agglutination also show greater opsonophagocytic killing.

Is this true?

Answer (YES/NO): YES